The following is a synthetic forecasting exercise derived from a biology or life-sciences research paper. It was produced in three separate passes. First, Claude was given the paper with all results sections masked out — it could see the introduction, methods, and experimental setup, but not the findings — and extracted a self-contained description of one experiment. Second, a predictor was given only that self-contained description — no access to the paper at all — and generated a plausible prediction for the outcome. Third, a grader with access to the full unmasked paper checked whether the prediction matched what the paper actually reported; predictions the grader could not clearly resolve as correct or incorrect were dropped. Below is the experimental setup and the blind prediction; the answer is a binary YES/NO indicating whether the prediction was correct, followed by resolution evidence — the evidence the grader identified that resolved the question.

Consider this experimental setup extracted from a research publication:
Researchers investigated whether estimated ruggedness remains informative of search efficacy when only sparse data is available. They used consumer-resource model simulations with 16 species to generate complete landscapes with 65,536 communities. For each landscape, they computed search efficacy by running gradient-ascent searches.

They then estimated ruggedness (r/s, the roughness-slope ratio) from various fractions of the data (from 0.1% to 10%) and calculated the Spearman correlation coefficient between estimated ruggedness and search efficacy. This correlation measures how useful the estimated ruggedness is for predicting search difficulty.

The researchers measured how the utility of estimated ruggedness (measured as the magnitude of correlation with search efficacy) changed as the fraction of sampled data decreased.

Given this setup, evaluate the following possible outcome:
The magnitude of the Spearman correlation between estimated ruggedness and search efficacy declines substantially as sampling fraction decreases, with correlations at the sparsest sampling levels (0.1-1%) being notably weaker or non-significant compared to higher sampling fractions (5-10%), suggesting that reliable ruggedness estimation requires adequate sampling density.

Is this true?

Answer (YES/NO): NO